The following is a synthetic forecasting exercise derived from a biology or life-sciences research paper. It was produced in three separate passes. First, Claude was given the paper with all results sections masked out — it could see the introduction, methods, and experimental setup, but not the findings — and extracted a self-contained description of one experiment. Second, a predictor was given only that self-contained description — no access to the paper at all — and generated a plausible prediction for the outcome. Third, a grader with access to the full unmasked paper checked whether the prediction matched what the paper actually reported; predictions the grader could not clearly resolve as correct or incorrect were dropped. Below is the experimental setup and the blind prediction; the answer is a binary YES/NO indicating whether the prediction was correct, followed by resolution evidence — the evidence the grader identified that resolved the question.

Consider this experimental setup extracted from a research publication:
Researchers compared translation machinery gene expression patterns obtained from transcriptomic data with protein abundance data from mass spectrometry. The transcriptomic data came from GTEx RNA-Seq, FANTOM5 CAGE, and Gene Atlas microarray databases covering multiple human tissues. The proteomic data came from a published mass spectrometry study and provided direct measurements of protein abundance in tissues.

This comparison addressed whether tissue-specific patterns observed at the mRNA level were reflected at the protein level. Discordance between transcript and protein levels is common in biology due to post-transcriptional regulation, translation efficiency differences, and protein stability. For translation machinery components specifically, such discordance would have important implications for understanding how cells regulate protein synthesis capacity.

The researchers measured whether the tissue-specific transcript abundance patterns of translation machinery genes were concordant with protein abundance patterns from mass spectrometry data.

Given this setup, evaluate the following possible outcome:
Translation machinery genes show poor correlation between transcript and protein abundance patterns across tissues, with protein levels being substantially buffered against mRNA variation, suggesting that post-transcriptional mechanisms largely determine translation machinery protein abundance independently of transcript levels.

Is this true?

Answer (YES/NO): NO